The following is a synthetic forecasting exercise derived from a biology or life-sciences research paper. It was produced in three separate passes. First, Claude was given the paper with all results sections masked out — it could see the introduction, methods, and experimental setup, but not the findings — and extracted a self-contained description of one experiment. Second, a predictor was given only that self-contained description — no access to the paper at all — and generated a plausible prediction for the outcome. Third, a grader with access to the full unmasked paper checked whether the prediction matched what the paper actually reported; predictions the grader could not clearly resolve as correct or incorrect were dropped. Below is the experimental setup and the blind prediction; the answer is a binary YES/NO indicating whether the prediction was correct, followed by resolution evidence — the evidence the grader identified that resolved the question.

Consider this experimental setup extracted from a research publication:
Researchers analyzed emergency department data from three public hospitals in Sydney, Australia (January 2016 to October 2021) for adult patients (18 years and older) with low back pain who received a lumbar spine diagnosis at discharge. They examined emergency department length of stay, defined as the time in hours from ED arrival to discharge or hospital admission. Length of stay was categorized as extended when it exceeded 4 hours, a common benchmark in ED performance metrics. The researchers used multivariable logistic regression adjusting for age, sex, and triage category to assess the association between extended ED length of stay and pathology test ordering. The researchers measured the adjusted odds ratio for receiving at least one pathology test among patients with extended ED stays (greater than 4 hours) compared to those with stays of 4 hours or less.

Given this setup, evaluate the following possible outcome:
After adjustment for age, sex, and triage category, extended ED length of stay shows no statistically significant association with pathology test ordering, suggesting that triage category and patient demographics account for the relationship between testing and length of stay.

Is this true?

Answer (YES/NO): NO